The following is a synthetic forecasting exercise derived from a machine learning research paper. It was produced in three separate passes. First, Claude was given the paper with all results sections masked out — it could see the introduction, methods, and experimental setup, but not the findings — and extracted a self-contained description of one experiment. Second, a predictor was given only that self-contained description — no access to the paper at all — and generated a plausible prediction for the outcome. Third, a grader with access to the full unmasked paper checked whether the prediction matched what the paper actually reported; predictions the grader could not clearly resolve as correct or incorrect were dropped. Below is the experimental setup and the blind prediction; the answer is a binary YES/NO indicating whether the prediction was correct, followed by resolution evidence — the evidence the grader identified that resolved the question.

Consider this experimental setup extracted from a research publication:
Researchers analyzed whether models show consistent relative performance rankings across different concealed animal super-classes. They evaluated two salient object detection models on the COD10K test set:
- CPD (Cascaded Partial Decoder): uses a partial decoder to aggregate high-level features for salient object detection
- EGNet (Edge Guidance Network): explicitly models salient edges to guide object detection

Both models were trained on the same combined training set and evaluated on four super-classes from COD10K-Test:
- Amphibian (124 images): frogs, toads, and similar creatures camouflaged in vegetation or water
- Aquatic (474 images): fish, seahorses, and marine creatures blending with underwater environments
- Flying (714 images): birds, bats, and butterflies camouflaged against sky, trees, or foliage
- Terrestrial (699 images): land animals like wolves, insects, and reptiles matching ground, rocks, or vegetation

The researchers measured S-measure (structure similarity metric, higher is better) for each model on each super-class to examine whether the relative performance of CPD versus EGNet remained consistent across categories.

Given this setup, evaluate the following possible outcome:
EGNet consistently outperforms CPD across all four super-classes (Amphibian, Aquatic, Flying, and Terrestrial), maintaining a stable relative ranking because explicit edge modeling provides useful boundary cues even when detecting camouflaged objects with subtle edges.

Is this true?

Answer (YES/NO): NO